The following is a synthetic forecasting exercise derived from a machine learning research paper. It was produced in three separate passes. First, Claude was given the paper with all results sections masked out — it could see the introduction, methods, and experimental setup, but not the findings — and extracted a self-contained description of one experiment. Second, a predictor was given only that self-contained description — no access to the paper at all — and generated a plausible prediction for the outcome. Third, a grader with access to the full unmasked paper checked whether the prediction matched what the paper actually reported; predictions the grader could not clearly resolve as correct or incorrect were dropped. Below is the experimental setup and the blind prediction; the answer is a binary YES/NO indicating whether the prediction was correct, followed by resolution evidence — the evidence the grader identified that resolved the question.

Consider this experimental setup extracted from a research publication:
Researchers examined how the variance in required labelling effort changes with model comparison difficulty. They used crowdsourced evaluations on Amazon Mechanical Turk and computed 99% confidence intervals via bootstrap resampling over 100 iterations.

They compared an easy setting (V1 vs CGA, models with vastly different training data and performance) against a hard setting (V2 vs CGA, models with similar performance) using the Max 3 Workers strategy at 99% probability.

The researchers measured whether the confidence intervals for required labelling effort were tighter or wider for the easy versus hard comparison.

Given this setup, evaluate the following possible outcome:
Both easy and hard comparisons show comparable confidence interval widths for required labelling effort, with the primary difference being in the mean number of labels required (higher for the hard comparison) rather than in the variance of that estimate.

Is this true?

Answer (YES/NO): NO